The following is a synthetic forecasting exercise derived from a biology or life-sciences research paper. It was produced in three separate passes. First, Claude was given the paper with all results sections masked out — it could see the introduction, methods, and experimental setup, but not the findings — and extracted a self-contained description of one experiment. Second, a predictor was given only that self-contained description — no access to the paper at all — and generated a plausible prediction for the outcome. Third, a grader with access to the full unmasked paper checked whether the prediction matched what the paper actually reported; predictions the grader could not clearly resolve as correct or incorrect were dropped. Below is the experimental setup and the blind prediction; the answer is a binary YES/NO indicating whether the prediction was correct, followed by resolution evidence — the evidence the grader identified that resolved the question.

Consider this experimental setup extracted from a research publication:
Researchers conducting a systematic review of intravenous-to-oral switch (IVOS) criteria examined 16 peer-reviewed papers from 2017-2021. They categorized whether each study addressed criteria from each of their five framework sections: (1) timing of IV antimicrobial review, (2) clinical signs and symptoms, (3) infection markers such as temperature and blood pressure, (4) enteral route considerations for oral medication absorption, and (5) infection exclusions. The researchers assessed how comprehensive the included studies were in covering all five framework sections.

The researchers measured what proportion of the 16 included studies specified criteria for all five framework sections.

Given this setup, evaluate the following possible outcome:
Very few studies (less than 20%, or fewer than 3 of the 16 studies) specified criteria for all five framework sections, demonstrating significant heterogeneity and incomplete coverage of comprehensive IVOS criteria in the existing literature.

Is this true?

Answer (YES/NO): NO